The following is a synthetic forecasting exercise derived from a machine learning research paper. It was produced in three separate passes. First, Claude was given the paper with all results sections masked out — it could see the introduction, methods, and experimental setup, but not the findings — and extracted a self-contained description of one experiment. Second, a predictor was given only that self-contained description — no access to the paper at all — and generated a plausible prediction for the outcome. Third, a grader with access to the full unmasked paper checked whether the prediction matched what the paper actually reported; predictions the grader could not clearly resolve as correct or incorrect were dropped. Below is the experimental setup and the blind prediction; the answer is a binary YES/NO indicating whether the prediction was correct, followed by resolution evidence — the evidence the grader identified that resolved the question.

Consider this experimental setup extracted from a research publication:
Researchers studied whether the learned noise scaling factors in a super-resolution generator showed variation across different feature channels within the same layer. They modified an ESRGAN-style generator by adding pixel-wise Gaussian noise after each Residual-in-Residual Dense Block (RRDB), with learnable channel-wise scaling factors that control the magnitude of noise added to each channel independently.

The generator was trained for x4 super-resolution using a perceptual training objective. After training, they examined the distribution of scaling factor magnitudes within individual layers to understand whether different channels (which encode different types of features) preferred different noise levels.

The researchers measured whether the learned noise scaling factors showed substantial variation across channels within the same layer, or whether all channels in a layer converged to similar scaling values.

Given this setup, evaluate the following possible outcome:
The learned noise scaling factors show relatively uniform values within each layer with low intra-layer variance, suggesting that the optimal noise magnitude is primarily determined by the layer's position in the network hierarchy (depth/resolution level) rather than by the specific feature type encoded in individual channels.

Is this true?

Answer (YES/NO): NO